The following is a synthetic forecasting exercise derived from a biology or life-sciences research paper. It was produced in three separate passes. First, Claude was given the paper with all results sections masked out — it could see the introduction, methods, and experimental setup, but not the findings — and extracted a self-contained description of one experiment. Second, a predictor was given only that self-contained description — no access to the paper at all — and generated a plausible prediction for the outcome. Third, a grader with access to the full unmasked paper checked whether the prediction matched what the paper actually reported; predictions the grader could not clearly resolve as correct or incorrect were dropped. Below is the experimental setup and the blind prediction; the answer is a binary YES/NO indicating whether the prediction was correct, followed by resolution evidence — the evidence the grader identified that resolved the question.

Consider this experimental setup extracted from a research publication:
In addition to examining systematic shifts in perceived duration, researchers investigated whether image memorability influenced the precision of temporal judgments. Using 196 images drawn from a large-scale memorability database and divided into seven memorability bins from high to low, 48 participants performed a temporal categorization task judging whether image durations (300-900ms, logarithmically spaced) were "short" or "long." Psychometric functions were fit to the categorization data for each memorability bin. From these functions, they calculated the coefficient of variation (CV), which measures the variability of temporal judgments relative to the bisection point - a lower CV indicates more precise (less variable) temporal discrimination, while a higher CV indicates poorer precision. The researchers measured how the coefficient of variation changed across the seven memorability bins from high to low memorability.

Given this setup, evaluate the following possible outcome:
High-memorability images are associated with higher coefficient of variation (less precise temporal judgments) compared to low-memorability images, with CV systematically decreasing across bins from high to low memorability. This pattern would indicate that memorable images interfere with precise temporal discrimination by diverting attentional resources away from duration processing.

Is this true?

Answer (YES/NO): NO